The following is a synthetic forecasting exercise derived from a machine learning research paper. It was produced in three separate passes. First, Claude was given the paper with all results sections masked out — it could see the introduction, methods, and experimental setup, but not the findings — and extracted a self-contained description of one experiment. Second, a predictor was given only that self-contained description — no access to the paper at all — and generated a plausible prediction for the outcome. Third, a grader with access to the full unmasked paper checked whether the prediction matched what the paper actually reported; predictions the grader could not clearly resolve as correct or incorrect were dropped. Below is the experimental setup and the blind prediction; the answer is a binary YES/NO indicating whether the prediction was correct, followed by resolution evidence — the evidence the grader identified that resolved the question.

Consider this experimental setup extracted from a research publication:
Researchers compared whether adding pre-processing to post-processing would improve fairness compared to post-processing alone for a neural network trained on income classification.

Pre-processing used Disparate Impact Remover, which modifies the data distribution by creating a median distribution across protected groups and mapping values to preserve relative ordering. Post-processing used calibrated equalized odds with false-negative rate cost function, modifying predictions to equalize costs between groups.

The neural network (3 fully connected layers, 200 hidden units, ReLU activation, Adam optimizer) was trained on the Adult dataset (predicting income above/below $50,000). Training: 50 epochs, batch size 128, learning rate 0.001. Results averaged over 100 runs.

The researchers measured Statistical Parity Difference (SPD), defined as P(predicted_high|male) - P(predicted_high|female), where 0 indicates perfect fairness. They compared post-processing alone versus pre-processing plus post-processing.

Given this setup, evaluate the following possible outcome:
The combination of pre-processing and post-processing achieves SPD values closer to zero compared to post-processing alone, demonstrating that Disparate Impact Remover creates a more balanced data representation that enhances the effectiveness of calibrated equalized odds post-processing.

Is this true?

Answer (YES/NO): NO